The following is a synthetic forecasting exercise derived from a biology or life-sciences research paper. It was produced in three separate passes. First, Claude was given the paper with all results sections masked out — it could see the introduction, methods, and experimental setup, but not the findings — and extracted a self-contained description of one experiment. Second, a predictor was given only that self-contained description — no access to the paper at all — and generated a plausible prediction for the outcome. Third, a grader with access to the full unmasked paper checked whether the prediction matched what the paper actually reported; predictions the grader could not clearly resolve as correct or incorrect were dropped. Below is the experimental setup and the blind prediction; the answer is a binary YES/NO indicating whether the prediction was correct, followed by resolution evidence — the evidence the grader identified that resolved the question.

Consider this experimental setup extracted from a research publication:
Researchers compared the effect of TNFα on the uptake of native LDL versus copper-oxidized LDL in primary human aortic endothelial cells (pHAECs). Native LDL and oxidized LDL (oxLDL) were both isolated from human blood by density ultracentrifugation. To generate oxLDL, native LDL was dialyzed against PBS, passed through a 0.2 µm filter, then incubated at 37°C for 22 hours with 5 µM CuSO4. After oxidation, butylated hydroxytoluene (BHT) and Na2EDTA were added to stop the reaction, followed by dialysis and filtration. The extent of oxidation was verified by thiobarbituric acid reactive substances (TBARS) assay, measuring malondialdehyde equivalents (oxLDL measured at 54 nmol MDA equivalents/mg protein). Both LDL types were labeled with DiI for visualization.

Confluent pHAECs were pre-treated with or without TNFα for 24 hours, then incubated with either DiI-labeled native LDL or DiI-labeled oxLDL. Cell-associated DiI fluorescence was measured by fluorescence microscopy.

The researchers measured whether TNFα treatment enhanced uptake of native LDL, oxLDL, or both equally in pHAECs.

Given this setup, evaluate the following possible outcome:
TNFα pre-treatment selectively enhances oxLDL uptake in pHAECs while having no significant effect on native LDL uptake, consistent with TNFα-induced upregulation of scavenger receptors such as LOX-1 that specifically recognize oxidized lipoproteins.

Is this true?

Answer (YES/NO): NO